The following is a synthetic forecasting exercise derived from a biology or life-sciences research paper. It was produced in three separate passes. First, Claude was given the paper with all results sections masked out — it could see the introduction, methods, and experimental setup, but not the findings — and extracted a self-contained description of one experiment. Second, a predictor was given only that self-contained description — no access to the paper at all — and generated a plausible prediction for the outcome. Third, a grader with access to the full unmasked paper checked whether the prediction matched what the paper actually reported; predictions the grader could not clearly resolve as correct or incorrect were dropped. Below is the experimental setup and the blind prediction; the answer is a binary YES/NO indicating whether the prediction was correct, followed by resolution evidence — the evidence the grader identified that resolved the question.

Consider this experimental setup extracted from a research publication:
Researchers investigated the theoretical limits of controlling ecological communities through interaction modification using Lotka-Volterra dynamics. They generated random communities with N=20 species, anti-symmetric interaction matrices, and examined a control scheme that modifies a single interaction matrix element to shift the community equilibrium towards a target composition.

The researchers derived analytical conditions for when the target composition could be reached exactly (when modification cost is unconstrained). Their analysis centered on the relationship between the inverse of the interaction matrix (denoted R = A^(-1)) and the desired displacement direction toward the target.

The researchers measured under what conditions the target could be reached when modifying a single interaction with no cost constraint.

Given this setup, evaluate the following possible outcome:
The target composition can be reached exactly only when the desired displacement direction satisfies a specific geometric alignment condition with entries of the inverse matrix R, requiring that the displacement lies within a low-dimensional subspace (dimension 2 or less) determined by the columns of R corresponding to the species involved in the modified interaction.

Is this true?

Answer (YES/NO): NO